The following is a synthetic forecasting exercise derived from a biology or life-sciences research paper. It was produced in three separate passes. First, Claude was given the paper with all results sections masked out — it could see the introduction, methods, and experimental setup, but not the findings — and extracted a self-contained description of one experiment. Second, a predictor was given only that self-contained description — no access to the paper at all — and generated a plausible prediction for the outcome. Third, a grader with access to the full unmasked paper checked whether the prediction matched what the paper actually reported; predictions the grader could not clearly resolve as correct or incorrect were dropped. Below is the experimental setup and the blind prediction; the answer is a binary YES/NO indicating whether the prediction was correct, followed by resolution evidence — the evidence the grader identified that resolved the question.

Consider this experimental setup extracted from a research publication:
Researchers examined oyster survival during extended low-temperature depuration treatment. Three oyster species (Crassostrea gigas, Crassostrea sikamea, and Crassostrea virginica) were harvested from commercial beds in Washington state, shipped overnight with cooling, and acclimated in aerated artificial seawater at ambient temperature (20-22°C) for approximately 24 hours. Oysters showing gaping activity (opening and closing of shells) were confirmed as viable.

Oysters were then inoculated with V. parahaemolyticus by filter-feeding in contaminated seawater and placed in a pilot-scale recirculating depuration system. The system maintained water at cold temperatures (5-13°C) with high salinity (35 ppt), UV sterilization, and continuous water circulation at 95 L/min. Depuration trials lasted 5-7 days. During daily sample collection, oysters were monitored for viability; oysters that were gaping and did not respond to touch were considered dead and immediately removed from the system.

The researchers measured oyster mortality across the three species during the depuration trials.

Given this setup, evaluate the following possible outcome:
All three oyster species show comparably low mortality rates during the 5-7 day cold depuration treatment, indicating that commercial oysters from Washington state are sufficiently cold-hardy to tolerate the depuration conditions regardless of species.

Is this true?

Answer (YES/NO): NO